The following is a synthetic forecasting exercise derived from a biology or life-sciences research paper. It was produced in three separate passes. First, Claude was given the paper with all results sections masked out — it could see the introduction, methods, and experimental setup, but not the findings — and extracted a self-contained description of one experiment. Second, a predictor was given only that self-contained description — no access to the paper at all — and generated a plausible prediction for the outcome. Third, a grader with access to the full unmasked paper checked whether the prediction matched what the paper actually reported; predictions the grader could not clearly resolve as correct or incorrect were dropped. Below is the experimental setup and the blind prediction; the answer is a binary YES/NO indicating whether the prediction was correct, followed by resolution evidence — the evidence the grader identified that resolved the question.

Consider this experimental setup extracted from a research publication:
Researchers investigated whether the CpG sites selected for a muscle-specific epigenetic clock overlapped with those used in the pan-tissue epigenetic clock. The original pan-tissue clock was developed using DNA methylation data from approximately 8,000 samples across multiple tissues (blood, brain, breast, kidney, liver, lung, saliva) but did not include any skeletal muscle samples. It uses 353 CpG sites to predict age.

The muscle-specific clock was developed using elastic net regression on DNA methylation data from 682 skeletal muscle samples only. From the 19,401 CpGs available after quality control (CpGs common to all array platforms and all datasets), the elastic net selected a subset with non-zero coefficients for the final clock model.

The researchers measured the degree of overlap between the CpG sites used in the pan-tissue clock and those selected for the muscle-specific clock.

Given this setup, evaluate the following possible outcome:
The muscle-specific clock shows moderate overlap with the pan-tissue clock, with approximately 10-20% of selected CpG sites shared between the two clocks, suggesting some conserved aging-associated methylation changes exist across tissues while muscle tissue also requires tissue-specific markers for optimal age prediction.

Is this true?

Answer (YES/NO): NO